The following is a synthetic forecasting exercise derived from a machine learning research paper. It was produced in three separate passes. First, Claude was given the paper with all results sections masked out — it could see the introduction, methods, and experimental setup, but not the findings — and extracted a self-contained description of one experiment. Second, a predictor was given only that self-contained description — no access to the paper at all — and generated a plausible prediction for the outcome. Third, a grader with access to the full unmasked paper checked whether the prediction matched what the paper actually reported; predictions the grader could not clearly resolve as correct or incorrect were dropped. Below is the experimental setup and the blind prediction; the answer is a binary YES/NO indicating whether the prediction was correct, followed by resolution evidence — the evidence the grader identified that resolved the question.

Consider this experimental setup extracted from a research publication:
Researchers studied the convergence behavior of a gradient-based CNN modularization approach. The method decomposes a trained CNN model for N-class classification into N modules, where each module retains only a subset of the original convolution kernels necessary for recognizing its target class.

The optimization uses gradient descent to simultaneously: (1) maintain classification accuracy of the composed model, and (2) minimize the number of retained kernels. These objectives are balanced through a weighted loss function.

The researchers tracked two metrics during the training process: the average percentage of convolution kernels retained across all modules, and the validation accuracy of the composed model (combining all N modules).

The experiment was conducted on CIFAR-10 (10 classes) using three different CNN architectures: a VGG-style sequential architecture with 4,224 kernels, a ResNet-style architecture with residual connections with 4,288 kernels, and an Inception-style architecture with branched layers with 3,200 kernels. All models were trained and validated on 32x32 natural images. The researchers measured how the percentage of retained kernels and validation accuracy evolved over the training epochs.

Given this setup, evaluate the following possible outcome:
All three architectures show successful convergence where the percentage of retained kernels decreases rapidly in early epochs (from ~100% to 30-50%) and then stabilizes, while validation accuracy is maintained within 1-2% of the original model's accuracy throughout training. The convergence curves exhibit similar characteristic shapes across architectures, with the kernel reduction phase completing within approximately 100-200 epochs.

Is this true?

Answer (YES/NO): NO